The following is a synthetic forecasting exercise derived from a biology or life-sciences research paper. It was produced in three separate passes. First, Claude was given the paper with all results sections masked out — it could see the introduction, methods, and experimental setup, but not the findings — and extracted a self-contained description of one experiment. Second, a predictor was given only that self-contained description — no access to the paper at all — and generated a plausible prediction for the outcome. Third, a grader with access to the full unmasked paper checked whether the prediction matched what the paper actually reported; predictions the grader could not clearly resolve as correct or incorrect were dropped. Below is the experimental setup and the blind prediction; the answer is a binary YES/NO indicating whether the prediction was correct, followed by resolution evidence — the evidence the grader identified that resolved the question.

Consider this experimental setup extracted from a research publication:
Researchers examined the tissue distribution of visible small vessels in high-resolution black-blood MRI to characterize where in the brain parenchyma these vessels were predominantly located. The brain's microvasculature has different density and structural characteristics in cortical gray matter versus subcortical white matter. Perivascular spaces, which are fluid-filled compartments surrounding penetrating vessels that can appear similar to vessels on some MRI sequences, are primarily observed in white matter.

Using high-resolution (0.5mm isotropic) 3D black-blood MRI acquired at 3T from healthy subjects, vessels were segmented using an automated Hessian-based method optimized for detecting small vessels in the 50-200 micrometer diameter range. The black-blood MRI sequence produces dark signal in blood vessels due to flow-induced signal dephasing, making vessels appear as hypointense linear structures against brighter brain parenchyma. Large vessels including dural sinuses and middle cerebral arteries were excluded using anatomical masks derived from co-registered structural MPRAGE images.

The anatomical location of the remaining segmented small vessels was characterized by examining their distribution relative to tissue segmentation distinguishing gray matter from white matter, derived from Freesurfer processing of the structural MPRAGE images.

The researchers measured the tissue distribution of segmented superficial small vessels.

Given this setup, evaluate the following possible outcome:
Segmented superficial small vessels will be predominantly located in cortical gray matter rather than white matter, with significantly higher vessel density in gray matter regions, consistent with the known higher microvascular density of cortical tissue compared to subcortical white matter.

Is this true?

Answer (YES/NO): YES